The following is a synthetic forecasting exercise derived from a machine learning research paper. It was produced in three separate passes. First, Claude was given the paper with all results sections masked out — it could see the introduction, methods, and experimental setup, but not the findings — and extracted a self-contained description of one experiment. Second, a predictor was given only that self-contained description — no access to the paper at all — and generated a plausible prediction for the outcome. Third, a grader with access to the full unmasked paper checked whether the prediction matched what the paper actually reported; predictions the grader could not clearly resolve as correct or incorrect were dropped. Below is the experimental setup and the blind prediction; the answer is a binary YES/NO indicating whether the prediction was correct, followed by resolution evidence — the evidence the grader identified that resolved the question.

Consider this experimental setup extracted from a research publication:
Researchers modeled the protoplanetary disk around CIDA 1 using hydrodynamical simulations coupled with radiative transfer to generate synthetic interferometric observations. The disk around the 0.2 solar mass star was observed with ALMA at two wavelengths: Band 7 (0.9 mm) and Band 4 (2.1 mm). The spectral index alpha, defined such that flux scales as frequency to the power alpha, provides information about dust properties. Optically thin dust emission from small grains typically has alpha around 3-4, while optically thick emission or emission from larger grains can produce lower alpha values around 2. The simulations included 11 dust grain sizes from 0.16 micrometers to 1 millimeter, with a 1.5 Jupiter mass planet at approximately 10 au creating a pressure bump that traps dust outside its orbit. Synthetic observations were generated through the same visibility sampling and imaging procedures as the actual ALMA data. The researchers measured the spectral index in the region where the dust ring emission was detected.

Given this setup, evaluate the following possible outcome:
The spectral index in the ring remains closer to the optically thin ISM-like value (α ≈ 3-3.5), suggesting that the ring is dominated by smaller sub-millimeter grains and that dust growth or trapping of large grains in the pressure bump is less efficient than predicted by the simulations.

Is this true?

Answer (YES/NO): NO